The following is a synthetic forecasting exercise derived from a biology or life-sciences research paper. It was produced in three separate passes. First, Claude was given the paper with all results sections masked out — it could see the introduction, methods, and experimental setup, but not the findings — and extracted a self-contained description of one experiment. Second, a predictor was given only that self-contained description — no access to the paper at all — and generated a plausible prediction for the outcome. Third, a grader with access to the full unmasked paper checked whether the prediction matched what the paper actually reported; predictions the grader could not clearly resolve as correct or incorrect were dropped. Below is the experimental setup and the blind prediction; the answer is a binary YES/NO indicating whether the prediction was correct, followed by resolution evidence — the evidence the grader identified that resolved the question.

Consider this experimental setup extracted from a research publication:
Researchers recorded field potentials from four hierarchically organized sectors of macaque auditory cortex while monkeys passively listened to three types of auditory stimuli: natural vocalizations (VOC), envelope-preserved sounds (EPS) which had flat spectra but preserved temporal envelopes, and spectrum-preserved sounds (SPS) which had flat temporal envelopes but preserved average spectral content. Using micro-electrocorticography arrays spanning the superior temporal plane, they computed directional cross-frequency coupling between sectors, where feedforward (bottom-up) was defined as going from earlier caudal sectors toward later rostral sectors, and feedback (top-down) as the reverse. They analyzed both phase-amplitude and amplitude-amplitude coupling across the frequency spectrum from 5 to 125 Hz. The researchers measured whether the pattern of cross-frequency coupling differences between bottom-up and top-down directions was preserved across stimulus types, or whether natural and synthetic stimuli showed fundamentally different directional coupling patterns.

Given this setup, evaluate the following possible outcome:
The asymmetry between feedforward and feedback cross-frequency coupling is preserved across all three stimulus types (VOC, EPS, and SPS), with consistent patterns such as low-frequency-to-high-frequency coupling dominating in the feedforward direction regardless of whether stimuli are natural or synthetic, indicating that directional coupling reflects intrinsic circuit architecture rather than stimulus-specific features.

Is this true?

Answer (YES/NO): NO